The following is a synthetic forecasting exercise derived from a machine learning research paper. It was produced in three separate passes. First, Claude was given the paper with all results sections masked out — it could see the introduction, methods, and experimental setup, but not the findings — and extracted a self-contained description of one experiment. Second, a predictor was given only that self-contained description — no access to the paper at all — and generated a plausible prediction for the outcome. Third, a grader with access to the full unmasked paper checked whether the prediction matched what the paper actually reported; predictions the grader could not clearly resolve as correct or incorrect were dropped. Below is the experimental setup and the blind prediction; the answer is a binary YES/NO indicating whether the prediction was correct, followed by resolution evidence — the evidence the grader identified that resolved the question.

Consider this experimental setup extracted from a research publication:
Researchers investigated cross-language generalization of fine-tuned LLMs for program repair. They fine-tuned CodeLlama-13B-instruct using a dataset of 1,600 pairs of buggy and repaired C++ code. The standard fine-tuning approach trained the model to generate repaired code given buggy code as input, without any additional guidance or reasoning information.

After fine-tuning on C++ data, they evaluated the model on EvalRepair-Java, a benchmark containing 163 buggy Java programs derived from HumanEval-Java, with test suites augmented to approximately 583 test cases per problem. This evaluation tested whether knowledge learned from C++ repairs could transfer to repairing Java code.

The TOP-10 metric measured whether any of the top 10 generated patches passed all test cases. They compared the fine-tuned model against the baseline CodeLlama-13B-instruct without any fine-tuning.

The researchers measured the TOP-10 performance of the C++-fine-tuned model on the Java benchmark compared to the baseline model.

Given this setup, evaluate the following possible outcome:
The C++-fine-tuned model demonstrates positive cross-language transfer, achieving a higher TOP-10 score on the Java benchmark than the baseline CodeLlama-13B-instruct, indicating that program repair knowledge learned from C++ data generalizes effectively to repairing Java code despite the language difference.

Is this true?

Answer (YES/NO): YES